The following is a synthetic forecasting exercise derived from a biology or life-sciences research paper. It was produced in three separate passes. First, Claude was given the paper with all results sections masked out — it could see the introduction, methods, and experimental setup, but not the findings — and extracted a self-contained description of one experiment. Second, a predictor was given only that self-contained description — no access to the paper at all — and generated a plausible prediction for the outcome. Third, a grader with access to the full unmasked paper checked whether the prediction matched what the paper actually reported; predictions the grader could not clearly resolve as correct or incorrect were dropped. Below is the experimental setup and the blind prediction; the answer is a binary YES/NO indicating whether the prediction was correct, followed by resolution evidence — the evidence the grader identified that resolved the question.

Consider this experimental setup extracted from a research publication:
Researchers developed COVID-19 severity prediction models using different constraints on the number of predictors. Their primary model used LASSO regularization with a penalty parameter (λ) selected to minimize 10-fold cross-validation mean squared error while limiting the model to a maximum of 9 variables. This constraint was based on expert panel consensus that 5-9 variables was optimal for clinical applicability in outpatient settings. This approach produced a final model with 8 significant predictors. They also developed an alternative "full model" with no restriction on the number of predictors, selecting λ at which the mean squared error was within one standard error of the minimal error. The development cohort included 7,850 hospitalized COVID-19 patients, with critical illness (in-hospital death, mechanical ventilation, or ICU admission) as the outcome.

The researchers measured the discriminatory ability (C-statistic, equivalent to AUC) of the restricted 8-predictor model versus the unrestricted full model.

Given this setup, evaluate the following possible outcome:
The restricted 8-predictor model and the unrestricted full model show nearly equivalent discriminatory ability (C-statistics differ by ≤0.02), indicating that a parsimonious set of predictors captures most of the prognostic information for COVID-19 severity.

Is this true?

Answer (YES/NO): YES